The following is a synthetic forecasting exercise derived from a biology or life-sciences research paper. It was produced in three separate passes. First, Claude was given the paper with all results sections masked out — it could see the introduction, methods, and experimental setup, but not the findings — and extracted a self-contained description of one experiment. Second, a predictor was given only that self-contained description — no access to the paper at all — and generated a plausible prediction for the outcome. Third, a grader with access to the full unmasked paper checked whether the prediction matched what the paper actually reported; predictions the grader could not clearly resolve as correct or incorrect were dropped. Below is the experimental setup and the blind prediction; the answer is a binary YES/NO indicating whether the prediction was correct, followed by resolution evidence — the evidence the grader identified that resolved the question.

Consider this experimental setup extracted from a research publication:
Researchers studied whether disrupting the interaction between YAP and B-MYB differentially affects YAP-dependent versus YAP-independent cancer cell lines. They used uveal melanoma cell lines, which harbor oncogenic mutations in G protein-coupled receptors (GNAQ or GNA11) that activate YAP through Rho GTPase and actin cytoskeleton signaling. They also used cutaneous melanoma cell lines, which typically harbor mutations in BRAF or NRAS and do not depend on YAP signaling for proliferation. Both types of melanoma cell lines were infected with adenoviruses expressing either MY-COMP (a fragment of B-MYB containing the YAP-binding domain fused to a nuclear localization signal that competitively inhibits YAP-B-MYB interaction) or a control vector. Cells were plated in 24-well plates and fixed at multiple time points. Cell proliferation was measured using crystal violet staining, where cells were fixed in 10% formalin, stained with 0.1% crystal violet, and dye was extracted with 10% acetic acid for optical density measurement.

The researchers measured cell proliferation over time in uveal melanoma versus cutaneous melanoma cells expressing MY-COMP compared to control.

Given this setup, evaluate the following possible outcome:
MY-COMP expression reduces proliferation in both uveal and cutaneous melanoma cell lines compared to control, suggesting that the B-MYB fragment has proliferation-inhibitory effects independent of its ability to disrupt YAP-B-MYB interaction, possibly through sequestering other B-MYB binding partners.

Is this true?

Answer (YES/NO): NO